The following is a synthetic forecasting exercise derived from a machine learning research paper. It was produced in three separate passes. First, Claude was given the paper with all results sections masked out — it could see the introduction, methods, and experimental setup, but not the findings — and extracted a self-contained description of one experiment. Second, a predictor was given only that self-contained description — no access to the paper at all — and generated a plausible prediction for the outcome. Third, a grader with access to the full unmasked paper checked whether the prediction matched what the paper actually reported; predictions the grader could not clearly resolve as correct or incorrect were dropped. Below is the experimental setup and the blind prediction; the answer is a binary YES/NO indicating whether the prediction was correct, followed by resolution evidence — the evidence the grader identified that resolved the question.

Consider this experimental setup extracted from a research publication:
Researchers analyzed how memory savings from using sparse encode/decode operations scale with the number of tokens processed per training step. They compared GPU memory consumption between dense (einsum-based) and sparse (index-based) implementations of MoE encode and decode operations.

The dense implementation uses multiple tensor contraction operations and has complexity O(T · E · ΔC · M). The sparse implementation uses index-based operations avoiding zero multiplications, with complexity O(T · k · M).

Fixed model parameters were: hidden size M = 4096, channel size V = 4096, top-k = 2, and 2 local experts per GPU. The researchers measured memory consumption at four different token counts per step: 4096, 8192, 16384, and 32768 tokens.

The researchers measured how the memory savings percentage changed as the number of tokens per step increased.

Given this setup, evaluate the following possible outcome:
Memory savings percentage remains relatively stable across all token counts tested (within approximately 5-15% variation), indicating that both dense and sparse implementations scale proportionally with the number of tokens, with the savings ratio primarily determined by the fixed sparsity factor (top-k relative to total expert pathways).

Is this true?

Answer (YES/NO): NO